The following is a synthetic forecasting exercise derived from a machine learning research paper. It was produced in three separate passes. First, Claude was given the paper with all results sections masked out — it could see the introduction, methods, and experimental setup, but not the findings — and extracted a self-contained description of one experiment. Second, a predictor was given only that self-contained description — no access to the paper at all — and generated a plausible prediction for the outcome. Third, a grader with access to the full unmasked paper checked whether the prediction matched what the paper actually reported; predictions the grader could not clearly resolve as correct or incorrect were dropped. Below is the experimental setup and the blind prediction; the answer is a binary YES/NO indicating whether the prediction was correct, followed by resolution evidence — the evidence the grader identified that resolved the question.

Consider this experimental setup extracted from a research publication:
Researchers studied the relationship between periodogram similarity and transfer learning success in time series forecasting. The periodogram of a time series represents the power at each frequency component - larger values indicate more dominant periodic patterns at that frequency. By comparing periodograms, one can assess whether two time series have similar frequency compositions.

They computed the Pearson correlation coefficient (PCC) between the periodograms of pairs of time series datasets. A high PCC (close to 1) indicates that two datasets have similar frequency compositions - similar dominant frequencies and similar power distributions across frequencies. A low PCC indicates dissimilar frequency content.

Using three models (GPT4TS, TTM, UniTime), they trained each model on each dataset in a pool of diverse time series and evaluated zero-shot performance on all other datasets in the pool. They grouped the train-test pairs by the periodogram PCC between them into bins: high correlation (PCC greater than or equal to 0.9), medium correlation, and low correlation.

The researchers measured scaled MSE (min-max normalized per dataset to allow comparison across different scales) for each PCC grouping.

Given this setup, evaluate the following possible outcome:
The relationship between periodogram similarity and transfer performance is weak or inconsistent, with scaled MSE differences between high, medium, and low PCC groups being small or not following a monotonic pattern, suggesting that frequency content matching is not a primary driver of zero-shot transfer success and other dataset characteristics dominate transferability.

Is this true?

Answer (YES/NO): NO